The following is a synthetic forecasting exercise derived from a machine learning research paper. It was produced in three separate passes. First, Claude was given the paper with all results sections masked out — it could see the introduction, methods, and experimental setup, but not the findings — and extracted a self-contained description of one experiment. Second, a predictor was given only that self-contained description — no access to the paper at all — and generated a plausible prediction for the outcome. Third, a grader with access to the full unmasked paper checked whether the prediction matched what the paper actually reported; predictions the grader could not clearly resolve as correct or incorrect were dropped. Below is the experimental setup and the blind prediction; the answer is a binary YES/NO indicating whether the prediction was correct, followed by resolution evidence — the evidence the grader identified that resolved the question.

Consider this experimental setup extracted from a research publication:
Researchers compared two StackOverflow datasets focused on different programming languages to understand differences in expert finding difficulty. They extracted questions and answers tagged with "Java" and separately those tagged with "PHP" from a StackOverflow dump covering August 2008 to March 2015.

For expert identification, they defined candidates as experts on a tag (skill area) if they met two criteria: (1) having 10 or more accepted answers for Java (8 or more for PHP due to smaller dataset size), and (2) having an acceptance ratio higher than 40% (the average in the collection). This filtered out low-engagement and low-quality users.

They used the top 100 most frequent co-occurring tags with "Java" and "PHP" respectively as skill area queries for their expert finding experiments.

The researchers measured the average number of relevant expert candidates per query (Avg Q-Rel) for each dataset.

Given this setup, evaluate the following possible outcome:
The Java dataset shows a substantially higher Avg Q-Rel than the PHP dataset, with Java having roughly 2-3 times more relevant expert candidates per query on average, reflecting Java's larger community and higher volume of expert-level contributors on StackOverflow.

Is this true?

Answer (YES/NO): NO